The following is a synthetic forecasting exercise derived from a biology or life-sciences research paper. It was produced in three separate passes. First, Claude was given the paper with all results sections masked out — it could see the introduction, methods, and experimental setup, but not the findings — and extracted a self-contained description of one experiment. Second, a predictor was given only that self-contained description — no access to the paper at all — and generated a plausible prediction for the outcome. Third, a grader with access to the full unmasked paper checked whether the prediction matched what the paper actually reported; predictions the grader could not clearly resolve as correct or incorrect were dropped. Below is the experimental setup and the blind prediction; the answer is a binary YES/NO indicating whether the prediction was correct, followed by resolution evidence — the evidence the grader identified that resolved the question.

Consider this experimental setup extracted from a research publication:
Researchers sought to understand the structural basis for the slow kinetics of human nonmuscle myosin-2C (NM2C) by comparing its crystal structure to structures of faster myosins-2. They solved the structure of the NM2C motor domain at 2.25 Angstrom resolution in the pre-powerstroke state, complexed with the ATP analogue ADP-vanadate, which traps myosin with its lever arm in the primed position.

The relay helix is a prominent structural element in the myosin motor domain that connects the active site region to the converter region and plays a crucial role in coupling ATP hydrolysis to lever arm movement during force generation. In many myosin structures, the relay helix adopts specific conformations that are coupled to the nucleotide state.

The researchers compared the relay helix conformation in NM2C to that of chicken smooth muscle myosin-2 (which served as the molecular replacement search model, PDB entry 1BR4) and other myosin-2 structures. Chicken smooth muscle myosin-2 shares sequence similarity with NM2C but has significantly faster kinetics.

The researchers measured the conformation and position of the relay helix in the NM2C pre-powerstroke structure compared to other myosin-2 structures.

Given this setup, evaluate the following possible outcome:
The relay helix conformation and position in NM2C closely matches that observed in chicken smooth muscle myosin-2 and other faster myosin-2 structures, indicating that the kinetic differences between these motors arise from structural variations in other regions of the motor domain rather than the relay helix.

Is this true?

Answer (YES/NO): YES